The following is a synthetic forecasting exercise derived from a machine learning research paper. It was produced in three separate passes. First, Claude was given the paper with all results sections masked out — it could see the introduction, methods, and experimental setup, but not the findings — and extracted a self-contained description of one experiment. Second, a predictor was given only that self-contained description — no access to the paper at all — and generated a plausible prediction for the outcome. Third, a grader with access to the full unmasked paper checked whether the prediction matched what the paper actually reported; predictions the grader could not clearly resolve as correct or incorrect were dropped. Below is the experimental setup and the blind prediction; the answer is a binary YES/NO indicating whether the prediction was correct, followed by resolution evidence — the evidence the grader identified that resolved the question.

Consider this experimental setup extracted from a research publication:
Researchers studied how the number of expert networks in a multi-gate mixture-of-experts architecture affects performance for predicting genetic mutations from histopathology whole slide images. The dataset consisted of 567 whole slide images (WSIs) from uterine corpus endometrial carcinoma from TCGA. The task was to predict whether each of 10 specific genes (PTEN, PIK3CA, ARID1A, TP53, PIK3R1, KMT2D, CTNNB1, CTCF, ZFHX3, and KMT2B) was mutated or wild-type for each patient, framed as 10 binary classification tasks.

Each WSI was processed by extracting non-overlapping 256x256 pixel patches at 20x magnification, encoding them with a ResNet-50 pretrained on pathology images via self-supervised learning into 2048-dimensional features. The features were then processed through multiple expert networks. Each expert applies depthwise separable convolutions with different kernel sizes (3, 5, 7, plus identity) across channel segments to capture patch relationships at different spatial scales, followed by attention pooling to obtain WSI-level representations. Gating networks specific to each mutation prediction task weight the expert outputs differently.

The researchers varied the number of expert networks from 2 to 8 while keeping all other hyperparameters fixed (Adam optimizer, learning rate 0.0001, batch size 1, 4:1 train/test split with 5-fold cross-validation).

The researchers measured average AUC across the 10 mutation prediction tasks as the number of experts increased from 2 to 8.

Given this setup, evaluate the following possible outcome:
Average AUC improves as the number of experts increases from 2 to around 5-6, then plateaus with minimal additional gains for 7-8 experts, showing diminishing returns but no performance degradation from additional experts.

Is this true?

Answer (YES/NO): NO